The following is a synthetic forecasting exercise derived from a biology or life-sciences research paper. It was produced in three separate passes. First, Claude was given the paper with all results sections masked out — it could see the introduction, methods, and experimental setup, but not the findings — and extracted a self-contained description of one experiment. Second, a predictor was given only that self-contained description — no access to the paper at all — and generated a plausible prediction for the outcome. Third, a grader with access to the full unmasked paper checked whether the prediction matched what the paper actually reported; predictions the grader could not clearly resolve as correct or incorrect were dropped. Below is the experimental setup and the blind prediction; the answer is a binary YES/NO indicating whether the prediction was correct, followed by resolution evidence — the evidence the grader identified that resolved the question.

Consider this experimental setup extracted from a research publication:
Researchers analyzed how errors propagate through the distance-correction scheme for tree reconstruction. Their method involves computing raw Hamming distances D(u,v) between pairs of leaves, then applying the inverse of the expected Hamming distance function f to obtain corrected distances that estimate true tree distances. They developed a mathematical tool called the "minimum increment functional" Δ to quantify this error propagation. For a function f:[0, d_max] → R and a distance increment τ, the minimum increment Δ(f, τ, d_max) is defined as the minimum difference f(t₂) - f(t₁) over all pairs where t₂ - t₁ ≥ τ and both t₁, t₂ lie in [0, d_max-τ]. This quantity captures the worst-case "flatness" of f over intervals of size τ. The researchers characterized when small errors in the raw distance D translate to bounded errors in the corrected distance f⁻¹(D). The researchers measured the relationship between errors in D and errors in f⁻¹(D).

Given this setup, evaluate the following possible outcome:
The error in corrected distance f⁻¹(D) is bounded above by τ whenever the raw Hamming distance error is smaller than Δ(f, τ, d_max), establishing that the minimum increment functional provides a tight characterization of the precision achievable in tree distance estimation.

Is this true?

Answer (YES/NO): YES